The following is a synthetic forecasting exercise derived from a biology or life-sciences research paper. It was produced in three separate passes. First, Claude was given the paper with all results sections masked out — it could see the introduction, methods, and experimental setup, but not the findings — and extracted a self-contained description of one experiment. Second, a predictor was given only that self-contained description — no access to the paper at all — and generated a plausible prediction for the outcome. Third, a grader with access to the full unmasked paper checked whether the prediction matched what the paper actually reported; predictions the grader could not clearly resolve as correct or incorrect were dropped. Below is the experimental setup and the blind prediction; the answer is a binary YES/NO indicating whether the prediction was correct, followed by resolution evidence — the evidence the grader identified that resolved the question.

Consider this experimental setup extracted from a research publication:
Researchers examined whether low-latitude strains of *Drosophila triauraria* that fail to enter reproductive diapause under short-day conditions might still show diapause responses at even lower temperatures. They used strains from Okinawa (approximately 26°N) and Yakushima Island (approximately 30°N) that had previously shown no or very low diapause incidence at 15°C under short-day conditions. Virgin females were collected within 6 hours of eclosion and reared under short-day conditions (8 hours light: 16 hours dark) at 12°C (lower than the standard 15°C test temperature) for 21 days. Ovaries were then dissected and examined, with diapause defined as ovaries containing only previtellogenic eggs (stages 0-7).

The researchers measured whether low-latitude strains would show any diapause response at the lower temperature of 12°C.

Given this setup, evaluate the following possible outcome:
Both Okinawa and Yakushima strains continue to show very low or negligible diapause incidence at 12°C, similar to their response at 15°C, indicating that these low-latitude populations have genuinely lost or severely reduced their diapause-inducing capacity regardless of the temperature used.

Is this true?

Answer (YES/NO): NO